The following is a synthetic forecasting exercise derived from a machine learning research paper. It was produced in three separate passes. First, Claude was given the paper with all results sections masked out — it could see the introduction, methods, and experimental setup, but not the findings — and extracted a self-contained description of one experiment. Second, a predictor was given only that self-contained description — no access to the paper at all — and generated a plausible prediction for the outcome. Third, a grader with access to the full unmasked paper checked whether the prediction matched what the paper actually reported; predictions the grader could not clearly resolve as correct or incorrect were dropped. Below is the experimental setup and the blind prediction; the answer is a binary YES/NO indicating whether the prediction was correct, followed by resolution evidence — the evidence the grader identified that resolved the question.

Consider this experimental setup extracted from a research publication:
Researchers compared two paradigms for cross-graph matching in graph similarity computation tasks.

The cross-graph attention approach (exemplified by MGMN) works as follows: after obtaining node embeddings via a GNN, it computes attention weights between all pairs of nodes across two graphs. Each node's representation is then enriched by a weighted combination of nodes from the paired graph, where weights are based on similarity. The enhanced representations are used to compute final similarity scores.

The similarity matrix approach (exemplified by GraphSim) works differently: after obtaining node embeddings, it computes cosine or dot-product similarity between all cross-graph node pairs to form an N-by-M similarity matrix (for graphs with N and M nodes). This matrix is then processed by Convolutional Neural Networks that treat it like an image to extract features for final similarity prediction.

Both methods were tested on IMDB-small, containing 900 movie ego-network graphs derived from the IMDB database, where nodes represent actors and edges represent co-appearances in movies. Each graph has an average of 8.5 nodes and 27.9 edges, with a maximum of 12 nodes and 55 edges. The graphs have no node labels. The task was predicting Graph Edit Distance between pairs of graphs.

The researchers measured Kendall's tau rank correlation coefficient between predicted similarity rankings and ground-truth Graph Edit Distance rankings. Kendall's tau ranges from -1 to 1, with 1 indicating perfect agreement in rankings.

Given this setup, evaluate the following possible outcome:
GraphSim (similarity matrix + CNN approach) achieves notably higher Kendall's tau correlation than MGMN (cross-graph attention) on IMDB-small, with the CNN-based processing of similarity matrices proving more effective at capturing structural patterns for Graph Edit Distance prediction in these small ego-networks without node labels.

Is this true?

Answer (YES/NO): NO